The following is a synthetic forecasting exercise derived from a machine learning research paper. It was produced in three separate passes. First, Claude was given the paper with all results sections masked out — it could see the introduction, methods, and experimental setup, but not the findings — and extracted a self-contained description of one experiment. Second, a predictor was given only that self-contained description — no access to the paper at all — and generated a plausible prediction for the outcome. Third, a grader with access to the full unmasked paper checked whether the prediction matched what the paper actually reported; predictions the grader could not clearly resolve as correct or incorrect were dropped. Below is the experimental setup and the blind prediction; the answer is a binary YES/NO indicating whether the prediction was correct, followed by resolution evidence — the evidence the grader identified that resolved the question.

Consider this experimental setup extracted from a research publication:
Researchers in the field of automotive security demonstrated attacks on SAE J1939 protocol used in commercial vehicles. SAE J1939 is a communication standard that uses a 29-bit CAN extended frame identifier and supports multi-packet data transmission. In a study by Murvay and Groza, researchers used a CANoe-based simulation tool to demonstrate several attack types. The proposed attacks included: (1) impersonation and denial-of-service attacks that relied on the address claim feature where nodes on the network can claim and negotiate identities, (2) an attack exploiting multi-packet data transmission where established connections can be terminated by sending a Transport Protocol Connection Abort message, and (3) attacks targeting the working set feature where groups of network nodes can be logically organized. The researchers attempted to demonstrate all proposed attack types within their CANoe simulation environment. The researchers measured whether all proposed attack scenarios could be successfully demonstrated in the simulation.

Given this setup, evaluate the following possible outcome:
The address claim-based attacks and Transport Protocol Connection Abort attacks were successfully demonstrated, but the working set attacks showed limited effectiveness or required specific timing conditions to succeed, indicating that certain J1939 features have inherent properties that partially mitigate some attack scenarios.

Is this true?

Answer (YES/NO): NO